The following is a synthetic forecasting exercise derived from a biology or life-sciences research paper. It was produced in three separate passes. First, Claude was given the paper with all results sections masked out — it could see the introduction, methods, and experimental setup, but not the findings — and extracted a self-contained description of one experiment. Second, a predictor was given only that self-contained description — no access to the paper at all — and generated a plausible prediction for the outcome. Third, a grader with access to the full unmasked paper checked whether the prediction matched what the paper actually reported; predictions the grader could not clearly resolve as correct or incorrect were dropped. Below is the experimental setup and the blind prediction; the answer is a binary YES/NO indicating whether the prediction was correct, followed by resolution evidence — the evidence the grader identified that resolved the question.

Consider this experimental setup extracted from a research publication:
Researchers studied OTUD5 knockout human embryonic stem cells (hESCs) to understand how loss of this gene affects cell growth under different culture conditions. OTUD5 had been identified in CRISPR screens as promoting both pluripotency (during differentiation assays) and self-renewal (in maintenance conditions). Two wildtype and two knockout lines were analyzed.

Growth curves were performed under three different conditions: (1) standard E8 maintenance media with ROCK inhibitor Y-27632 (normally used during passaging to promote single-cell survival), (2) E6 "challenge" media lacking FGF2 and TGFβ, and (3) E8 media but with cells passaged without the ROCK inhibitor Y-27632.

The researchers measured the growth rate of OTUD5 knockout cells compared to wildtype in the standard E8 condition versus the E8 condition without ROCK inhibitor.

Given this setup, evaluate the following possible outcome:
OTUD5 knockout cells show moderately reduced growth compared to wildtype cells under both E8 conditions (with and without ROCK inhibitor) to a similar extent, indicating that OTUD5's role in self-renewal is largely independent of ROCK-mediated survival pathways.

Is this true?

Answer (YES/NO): NO